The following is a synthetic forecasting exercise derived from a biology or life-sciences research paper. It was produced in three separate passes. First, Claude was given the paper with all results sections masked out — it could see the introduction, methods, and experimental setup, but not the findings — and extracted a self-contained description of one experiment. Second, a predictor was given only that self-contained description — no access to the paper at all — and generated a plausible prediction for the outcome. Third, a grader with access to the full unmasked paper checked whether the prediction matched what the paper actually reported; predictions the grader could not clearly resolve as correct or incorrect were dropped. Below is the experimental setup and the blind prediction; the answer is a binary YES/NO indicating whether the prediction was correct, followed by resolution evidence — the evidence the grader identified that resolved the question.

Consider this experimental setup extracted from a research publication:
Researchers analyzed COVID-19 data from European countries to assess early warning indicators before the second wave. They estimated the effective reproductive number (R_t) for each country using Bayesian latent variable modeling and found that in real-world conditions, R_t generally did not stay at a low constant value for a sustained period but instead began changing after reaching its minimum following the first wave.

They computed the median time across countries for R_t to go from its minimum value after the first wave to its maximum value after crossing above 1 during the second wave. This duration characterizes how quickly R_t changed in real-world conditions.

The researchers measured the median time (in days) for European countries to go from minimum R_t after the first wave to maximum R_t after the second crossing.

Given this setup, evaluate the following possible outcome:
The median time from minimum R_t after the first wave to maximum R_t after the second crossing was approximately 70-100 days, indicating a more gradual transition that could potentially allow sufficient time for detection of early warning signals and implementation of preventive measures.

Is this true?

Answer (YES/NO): NO